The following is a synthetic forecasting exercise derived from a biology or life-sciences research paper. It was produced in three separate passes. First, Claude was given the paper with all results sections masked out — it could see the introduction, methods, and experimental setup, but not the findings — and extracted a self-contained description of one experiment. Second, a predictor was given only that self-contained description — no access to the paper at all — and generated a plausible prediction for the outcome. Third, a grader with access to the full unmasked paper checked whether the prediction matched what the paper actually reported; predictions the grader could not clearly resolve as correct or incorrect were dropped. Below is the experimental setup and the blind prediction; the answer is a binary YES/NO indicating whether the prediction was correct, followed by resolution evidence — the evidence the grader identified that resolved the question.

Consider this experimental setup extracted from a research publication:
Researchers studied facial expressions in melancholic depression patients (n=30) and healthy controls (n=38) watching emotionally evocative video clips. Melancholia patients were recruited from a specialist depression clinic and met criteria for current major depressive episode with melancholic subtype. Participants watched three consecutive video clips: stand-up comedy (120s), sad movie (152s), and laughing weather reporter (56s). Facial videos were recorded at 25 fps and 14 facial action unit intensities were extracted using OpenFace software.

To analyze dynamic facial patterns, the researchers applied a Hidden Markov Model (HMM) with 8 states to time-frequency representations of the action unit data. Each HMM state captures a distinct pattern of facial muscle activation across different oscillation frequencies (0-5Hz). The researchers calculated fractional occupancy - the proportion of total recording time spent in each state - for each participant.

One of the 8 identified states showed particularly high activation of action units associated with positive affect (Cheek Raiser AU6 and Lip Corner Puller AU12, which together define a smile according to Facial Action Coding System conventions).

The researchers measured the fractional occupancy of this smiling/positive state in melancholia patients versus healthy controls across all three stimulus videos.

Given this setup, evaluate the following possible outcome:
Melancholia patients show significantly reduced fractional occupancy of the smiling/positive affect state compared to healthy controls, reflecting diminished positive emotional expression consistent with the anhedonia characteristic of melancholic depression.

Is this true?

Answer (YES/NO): YES